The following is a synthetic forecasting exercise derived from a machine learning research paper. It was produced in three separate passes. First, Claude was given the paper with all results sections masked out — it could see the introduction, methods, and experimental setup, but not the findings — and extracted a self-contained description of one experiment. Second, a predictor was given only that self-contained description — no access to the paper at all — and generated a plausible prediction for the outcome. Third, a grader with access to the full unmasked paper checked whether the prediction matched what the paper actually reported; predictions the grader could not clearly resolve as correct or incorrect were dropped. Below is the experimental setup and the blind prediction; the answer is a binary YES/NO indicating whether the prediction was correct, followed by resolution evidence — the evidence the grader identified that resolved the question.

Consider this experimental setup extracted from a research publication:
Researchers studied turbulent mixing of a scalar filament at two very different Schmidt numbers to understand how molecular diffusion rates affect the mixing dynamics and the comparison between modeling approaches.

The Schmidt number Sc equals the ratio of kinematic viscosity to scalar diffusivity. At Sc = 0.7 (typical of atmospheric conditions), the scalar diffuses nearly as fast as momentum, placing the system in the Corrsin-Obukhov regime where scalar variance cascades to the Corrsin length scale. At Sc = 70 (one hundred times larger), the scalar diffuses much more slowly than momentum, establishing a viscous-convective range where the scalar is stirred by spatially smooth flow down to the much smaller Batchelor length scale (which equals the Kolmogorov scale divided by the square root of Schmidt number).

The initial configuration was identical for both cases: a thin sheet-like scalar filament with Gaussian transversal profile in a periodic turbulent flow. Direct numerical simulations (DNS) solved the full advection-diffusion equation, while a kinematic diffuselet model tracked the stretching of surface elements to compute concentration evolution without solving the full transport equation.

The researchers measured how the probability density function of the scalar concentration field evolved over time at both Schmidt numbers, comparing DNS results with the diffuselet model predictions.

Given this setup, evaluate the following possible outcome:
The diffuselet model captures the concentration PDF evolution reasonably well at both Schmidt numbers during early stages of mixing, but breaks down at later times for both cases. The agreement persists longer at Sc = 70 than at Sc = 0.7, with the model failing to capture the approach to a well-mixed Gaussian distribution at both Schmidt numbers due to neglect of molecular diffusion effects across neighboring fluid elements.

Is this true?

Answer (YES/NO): NO